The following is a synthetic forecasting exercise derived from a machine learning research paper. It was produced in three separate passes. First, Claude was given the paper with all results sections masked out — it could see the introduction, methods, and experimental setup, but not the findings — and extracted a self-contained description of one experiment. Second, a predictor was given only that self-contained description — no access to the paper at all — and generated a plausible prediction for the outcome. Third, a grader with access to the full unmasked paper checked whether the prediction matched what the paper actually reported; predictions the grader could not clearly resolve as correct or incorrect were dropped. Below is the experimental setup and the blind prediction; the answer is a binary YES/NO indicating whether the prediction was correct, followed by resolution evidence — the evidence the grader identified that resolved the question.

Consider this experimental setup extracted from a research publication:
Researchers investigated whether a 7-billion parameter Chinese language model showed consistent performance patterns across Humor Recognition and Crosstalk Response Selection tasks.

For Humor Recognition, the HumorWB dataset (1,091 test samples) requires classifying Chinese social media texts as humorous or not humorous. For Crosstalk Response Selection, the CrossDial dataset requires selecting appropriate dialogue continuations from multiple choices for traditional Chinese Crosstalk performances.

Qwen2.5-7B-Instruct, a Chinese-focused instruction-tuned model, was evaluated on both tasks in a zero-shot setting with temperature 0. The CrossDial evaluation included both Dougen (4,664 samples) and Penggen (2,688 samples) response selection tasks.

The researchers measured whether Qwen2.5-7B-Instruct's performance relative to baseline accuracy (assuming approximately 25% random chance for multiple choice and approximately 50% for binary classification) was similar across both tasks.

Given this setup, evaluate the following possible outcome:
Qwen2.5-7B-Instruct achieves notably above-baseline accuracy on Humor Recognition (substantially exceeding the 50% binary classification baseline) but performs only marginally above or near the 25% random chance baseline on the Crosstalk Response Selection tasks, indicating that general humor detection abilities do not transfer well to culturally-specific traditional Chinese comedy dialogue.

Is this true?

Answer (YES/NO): YES